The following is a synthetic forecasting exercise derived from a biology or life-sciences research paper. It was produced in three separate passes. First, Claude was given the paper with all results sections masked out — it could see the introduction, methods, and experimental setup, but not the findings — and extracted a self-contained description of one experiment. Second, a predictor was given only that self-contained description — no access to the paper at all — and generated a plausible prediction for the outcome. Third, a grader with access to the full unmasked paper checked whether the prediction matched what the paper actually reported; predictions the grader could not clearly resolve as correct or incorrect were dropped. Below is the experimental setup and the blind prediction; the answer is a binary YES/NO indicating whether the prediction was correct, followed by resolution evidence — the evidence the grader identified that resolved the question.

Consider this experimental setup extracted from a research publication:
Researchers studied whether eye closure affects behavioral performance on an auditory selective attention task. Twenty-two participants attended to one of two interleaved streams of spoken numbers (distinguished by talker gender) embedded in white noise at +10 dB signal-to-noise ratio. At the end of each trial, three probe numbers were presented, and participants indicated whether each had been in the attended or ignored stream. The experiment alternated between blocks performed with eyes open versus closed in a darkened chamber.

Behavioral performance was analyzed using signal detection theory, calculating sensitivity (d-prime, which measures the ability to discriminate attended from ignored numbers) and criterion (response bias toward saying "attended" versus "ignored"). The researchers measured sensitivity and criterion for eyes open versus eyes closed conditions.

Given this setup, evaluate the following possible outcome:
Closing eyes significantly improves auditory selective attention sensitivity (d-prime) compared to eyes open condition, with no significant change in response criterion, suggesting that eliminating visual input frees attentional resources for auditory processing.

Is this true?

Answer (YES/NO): NO